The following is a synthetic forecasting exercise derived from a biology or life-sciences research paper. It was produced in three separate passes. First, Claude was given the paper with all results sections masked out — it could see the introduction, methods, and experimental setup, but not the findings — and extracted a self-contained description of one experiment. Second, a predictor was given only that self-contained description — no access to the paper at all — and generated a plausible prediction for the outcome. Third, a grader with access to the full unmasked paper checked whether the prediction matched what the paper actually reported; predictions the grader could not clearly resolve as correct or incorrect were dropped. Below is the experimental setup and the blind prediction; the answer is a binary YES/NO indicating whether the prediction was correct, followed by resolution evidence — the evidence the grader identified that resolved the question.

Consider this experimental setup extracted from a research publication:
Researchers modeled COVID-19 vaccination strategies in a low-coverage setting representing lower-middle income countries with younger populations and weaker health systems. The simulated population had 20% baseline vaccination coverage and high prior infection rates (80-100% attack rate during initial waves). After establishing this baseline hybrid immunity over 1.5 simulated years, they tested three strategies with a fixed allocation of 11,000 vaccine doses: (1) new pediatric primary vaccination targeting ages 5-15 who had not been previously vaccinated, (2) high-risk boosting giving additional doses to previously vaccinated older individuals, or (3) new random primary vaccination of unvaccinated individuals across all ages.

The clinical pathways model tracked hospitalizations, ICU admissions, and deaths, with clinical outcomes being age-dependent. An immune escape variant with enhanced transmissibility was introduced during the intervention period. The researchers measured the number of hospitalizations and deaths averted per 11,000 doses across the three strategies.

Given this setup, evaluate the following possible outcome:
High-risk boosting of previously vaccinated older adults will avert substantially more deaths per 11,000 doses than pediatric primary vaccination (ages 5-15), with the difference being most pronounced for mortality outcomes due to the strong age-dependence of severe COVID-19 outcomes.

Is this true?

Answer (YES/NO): YES